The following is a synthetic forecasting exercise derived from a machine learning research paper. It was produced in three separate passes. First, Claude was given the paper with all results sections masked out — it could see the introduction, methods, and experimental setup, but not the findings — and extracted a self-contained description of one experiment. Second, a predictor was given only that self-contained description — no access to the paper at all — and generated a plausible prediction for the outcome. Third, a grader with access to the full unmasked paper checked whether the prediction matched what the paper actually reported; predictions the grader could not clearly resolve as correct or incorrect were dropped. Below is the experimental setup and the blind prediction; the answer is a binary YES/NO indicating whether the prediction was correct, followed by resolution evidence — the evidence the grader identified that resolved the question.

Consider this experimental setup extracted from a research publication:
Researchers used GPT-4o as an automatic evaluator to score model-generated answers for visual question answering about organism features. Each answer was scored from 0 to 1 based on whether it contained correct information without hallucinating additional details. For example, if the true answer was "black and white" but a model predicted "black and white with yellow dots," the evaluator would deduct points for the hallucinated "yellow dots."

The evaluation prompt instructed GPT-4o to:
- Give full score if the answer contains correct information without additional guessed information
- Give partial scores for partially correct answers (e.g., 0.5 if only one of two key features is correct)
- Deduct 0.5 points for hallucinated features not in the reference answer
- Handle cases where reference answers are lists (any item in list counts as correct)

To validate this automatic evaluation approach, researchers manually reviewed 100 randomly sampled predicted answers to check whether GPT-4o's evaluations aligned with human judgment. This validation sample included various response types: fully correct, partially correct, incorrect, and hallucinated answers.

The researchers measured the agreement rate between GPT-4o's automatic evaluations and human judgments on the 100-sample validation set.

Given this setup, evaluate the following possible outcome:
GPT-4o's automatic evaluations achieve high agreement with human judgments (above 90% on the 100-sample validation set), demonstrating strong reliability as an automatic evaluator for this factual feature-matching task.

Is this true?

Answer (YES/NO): YES